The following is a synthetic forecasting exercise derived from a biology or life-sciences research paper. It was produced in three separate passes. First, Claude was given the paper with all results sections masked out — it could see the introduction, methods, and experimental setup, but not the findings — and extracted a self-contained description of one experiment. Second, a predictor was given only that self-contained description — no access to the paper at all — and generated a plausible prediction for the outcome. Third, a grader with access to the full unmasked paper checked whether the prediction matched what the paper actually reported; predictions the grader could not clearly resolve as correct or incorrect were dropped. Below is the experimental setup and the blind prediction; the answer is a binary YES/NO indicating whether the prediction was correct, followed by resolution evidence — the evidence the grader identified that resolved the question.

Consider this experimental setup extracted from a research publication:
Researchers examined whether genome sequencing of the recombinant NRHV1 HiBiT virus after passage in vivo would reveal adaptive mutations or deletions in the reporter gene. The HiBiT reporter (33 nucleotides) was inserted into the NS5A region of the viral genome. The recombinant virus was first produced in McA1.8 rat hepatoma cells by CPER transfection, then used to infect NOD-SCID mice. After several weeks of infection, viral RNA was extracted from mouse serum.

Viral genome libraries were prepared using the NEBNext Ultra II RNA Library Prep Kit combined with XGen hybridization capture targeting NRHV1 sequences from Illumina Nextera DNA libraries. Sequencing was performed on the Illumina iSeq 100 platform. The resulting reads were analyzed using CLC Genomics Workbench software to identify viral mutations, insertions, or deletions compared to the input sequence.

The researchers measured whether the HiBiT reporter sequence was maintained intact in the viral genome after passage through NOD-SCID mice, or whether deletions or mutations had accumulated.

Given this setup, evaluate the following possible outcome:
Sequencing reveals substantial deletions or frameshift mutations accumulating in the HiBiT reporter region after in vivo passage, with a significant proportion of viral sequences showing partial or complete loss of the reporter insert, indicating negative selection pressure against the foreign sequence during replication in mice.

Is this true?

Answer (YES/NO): NO